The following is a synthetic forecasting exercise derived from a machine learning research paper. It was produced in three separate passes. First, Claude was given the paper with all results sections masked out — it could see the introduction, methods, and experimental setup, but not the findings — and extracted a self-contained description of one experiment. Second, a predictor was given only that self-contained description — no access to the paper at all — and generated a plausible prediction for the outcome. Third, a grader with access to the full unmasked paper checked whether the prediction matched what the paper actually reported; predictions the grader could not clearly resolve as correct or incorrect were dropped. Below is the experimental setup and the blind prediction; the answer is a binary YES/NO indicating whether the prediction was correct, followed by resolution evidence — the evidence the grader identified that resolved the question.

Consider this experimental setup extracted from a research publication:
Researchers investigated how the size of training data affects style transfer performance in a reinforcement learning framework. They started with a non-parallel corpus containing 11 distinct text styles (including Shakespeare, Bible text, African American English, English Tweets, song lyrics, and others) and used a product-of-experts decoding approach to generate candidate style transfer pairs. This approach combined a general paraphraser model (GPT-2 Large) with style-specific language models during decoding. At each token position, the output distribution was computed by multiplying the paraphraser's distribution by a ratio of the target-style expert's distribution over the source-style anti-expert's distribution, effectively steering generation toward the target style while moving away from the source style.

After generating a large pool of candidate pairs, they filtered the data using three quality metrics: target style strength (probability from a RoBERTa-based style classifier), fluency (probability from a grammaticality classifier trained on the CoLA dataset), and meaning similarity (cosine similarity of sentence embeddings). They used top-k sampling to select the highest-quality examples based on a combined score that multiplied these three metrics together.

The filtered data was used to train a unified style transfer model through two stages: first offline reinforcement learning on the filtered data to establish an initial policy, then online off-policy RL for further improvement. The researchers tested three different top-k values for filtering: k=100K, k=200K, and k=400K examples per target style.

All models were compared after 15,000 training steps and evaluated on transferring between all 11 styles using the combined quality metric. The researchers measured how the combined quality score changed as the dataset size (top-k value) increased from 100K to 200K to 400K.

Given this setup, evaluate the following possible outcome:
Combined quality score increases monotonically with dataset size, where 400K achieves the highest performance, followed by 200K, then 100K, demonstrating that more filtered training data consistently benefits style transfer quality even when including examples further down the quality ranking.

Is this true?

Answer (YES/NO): NO